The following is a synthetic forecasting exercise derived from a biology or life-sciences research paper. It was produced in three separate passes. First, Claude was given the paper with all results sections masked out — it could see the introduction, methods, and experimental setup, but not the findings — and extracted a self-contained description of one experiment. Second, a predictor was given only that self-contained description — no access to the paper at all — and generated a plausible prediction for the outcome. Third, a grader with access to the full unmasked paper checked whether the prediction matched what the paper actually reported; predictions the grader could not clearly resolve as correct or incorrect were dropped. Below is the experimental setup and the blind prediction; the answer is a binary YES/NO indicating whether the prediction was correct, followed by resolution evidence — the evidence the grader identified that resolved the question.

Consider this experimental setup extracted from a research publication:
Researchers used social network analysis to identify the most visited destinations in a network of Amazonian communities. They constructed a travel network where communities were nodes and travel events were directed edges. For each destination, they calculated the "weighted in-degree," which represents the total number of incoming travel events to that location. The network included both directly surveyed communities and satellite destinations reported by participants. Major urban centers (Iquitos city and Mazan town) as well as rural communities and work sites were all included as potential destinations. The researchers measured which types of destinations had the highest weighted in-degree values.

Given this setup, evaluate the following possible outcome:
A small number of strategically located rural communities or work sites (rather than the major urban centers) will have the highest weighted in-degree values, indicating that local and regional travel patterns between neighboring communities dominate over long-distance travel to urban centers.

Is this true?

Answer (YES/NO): NO